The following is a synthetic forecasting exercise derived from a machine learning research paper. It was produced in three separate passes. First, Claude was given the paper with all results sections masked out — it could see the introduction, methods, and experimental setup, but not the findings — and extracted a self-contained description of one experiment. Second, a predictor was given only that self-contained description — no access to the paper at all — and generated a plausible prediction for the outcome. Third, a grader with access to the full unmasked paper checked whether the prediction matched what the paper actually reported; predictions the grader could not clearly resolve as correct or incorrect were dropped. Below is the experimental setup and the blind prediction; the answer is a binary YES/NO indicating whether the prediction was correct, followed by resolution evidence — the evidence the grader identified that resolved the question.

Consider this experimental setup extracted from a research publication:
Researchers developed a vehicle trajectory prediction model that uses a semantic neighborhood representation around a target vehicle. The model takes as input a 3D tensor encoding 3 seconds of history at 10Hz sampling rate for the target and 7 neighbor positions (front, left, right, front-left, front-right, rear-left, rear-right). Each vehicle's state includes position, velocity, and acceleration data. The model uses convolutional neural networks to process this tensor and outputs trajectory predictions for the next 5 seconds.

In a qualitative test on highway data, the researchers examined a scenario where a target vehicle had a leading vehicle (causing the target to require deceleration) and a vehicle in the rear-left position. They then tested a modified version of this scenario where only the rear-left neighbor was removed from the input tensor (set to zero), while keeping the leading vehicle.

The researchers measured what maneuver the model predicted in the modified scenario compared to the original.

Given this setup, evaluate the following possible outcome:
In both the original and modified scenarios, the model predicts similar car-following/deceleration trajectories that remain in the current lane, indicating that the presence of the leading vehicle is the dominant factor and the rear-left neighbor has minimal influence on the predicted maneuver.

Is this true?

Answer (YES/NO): NO